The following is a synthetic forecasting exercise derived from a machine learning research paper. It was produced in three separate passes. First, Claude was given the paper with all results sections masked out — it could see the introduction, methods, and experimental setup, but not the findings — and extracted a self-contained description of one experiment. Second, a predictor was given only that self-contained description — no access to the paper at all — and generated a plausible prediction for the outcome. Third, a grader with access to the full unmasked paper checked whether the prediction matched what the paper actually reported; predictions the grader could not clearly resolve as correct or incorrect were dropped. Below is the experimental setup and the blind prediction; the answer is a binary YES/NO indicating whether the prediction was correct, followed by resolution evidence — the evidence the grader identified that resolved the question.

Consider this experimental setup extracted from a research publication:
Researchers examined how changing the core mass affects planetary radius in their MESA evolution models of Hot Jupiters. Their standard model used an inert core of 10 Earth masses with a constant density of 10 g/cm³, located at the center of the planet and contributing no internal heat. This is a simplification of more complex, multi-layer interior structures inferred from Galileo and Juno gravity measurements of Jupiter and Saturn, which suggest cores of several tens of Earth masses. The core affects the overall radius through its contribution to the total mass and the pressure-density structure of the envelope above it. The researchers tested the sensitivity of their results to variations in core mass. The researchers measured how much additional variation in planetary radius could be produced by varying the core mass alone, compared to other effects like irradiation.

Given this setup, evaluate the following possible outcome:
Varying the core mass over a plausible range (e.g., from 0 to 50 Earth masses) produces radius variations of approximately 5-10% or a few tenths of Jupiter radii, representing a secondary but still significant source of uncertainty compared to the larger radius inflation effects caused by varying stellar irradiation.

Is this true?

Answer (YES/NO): NO